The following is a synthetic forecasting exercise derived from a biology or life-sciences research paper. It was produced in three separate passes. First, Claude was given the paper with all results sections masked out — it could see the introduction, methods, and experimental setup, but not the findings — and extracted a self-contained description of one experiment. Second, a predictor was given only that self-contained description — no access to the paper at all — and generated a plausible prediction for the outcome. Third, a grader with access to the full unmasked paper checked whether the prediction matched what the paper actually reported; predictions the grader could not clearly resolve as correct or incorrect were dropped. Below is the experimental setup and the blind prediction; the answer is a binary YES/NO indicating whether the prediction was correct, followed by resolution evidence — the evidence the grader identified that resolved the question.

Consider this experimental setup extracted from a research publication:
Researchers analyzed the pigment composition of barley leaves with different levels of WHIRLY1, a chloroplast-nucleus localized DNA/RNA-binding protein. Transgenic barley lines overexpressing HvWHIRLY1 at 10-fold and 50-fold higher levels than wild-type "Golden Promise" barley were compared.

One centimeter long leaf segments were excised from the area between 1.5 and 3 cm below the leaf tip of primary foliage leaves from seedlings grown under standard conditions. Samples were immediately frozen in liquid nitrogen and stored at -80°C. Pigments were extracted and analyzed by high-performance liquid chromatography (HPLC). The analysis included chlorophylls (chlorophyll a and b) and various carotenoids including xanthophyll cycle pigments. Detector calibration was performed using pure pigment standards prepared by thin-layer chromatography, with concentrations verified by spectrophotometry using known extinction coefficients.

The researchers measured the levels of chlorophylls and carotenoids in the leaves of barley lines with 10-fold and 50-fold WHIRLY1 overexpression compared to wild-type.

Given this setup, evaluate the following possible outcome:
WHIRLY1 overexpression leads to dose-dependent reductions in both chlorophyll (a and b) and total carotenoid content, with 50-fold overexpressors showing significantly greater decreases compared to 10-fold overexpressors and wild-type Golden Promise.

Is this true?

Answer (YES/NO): NO